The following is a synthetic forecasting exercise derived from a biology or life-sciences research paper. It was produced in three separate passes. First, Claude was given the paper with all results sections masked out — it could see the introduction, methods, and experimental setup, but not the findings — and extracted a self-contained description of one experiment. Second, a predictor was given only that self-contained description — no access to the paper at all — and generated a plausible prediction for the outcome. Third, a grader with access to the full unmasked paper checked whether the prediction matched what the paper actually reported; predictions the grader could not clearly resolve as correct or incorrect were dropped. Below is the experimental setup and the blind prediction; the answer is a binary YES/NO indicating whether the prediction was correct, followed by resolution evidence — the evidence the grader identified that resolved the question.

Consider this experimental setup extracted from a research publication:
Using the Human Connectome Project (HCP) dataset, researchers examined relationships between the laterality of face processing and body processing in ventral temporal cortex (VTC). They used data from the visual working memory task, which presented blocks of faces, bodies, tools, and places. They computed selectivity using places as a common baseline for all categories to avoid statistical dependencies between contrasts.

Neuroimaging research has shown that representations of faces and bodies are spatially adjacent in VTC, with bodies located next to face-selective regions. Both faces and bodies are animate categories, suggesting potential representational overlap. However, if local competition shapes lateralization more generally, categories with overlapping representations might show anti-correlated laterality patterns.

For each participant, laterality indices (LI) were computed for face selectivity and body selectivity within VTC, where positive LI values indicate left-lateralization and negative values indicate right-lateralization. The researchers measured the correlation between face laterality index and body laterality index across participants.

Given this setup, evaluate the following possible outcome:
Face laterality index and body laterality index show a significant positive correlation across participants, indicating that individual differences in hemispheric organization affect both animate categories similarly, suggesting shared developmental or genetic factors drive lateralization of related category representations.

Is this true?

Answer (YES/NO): YES